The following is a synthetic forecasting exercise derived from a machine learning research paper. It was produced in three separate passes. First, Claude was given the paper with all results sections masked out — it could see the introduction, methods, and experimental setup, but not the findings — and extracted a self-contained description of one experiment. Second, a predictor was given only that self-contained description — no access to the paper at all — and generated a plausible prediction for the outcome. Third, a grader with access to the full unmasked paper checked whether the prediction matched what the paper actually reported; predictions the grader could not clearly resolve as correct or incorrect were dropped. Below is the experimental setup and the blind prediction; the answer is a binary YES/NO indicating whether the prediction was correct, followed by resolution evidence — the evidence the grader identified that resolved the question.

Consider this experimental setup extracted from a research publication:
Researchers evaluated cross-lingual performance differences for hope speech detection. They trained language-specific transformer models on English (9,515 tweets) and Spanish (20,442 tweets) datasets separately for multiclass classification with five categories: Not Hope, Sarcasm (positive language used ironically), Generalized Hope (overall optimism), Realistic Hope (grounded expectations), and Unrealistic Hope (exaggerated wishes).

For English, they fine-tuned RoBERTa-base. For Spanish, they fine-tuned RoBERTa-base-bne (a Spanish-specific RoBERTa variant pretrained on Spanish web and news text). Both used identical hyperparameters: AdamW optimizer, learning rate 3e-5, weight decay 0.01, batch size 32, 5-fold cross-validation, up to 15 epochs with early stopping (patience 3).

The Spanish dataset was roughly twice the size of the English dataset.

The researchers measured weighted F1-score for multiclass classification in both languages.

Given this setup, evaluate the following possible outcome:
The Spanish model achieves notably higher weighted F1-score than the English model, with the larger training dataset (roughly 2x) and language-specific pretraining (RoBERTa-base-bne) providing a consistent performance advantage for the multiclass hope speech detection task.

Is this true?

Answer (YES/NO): NO